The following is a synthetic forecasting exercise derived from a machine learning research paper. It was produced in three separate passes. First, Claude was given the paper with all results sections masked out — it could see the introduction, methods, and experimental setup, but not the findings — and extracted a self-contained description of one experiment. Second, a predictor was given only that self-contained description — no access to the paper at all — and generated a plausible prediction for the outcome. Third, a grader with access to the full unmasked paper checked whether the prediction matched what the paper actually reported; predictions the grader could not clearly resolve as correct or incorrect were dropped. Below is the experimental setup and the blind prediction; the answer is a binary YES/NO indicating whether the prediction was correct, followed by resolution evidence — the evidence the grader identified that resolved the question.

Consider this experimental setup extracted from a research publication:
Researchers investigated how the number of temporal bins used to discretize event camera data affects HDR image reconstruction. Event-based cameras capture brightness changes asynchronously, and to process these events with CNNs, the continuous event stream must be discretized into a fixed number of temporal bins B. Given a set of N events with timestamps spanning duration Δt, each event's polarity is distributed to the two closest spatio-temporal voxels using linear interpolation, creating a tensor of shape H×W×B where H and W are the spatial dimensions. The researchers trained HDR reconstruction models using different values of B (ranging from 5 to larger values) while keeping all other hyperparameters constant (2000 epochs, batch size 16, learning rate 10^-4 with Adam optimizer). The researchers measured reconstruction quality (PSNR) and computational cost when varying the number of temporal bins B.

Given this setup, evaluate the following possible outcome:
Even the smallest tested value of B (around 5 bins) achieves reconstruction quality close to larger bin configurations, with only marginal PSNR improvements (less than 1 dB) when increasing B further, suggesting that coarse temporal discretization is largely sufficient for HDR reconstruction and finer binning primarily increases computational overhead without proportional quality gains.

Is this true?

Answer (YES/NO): YES